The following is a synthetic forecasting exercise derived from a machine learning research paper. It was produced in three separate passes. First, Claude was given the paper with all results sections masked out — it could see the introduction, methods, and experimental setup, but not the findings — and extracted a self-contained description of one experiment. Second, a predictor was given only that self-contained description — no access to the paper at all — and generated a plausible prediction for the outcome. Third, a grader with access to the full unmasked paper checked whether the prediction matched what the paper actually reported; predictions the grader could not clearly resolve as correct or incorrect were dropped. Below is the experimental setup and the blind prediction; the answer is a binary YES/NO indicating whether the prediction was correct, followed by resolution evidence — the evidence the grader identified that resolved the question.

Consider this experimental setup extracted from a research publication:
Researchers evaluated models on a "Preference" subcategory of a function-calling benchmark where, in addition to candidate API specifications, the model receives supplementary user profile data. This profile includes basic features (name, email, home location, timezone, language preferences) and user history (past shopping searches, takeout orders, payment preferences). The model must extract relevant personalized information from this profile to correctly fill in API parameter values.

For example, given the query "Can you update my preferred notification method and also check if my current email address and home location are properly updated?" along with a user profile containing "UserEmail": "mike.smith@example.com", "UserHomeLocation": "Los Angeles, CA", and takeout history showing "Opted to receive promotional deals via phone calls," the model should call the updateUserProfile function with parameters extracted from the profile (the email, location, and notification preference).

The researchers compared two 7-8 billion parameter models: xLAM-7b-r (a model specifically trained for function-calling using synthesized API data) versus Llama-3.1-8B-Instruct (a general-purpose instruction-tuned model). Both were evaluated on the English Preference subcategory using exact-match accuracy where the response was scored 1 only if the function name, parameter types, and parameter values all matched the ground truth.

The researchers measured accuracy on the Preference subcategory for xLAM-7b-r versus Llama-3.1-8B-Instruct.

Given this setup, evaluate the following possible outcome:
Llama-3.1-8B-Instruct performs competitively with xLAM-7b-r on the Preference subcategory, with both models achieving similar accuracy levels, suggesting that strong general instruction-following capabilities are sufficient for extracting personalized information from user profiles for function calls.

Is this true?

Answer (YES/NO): NO